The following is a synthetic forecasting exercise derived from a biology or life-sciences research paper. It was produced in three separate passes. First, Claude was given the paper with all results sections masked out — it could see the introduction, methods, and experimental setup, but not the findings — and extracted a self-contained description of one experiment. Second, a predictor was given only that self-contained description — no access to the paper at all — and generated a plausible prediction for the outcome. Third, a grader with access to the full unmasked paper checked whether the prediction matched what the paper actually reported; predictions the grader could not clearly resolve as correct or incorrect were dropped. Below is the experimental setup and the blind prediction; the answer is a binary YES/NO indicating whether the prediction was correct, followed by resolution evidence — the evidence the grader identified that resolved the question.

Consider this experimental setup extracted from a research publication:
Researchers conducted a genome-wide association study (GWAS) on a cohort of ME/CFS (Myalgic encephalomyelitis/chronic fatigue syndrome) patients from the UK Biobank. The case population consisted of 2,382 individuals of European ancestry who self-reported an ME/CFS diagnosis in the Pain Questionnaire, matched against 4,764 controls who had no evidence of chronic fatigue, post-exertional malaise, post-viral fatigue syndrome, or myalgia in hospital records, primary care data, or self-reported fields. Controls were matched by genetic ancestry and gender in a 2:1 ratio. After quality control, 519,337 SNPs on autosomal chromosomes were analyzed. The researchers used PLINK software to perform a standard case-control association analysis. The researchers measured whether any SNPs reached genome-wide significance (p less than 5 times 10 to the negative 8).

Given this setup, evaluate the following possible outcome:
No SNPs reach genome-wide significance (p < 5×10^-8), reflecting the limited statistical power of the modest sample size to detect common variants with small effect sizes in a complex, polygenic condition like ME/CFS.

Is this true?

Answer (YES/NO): YES